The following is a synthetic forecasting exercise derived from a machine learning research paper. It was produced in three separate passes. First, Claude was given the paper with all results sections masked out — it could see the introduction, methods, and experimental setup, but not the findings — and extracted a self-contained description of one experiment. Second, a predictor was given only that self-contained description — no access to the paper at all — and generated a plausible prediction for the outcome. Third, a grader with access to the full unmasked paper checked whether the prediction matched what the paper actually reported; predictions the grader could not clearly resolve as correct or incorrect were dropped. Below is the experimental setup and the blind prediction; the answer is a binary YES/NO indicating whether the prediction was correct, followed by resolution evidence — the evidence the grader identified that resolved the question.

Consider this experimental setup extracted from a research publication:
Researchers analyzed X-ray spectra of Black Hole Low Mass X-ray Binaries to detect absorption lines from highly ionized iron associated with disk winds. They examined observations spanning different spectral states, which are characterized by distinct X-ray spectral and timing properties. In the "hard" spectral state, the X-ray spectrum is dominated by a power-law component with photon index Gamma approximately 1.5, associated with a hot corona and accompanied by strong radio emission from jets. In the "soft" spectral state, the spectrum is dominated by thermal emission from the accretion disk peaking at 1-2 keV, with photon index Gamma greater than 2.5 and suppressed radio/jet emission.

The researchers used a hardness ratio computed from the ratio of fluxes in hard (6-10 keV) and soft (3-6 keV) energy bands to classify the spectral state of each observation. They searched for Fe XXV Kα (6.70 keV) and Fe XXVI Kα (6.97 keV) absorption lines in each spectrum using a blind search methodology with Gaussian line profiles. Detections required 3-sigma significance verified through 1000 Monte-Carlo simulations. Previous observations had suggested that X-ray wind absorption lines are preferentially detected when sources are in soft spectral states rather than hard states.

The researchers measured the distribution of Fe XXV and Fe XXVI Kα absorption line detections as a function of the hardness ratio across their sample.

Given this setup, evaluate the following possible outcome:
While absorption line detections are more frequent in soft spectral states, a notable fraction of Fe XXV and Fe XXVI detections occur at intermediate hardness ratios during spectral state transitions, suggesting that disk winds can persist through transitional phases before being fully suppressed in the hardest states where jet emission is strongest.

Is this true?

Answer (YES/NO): NO